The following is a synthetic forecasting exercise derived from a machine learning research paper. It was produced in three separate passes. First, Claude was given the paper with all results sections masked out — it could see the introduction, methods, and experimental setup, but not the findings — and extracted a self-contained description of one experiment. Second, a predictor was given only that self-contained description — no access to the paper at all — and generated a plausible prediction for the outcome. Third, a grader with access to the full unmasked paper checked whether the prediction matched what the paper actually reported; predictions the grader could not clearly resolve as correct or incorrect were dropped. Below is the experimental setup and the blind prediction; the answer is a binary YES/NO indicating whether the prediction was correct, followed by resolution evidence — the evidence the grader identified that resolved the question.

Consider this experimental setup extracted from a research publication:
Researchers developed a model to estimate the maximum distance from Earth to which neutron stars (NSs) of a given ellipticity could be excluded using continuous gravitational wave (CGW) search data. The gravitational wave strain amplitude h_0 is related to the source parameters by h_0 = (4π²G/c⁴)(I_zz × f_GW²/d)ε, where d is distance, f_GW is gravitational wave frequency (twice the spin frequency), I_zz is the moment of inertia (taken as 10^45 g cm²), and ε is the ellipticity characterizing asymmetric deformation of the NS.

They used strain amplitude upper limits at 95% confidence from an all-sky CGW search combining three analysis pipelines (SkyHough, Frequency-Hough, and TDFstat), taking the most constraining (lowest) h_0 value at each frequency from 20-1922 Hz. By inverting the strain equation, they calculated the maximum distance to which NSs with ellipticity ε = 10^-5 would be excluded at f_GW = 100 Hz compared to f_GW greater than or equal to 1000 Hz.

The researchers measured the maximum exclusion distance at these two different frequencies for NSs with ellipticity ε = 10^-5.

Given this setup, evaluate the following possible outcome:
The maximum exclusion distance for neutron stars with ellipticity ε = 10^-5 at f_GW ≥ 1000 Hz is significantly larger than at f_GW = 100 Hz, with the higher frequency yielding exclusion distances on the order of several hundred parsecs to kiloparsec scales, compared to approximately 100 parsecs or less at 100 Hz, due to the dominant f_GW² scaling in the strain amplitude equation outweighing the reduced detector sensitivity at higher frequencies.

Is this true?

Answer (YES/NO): NO